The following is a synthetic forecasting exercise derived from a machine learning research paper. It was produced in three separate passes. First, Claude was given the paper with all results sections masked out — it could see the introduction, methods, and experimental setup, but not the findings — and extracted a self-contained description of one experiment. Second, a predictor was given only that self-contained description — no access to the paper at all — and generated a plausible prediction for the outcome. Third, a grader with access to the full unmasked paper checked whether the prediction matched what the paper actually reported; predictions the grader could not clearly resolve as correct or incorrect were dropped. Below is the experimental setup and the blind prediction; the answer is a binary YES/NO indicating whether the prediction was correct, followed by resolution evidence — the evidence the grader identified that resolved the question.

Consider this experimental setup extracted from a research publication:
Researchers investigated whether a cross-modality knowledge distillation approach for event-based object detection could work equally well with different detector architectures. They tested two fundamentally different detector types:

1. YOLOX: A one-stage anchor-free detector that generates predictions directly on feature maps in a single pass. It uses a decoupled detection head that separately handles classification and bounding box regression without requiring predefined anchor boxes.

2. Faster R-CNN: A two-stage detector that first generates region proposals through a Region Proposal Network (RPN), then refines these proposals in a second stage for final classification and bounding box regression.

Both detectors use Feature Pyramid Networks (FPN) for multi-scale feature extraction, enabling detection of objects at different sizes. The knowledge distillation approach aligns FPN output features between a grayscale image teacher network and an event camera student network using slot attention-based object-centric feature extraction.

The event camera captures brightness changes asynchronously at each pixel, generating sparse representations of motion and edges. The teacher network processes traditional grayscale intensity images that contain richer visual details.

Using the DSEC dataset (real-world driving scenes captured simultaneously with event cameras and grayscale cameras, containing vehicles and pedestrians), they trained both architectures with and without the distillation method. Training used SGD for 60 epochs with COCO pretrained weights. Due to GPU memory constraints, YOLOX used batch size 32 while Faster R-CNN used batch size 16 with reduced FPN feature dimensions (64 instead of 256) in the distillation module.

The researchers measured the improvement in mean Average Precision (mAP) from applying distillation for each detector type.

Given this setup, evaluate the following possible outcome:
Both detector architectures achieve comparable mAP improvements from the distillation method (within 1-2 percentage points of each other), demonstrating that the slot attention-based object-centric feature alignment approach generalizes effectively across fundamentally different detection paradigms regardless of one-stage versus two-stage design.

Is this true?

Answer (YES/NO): YES